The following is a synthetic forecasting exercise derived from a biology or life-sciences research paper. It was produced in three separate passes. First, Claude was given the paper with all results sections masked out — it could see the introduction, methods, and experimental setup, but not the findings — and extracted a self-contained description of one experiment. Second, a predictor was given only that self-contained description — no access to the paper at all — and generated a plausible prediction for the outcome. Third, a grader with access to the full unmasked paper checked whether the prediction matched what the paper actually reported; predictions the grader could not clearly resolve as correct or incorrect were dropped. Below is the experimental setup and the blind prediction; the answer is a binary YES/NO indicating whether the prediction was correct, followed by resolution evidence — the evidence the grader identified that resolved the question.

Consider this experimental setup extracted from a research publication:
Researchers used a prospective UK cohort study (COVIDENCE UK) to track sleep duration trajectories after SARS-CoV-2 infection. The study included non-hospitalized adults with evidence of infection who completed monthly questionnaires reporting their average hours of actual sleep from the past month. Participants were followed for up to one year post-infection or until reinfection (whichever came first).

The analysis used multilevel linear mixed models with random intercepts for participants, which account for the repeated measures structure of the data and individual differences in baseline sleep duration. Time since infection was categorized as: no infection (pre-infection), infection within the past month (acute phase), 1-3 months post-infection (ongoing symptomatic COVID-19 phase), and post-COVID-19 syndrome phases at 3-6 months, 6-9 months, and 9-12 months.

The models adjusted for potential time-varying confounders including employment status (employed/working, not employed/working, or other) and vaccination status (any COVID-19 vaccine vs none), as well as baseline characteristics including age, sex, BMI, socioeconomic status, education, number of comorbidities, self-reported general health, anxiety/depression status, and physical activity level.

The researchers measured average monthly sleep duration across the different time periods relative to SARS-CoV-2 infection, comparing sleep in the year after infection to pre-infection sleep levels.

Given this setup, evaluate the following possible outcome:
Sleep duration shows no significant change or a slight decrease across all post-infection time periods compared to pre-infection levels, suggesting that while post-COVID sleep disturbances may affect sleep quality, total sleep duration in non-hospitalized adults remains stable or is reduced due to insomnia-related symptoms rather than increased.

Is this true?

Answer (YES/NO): NO